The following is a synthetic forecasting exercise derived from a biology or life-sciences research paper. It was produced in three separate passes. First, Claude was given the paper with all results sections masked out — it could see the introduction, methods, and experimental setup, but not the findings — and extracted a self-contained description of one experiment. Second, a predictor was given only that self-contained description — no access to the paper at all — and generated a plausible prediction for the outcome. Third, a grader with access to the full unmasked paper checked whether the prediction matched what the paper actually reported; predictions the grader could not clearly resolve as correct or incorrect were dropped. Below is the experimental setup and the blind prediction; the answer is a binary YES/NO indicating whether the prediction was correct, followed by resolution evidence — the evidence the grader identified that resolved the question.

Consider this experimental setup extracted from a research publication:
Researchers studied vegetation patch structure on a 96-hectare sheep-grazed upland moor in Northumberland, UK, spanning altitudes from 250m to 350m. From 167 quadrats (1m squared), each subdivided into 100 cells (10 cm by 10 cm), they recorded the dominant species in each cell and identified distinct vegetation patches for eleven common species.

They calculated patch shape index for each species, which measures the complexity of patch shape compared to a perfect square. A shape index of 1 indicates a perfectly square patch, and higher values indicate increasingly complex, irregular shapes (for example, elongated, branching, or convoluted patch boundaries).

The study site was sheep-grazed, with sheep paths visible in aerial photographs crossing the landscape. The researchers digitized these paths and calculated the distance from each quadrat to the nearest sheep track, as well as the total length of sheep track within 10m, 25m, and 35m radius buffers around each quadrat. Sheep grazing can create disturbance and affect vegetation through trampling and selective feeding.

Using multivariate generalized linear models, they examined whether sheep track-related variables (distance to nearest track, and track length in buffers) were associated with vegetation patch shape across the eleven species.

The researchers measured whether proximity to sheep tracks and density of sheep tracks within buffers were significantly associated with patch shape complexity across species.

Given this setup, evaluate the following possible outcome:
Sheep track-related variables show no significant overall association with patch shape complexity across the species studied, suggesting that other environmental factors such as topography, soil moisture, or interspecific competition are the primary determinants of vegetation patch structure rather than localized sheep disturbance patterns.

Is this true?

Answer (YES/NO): NO